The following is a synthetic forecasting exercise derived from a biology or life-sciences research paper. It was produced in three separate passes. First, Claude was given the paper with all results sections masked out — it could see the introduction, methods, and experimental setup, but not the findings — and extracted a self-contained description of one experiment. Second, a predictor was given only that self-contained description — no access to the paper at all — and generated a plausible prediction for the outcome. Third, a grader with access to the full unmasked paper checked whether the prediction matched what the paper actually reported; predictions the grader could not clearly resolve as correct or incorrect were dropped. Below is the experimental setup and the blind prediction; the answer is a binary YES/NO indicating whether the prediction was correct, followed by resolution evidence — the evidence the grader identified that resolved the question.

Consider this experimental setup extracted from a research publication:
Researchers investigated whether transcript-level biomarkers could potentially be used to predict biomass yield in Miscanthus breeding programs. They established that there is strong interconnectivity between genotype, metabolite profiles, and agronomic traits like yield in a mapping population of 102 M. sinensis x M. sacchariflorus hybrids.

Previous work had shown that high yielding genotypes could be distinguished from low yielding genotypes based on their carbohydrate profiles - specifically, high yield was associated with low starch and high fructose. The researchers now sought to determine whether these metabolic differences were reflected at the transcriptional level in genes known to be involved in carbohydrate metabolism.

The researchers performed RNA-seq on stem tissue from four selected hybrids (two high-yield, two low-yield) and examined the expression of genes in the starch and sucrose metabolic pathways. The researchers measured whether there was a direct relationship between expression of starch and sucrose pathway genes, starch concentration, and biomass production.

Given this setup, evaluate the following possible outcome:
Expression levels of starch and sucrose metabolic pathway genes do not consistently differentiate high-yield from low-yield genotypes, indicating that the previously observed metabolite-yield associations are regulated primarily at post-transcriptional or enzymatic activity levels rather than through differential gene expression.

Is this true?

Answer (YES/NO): NO